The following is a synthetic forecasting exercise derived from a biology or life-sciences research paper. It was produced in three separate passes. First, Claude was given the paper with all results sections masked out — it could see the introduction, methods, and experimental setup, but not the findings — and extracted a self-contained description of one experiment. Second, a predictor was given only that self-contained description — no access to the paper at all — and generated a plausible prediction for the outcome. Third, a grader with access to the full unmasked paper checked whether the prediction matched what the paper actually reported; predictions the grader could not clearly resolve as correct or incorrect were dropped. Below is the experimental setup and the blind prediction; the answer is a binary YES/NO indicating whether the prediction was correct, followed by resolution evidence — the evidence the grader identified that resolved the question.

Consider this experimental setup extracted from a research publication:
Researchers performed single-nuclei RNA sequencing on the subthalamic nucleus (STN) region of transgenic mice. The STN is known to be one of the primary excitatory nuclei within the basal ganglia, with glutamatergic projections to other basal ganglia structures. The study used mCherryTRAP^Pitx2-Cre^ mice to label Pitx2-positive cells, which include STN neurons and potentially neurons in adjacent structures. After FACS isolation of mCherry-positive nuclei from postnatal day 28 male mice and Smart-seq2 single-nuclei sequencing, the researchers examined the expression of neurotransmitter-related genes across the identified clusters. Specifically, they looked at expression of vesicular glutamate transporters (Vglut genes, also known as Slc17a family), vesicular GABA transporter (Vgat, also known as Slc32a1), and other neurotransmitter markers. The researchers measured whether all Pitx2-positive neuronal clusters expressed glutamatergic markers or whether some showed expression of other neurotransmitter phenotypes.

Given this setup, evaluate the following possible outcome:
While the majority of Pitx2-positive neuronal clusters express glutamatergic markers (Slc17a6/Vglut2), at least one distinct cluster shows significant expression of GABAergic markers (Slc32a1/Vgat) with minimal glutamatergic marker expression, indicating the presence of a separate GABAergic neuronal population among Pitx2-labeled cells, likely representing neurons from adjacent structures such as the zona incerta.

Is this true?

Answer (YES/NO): NO